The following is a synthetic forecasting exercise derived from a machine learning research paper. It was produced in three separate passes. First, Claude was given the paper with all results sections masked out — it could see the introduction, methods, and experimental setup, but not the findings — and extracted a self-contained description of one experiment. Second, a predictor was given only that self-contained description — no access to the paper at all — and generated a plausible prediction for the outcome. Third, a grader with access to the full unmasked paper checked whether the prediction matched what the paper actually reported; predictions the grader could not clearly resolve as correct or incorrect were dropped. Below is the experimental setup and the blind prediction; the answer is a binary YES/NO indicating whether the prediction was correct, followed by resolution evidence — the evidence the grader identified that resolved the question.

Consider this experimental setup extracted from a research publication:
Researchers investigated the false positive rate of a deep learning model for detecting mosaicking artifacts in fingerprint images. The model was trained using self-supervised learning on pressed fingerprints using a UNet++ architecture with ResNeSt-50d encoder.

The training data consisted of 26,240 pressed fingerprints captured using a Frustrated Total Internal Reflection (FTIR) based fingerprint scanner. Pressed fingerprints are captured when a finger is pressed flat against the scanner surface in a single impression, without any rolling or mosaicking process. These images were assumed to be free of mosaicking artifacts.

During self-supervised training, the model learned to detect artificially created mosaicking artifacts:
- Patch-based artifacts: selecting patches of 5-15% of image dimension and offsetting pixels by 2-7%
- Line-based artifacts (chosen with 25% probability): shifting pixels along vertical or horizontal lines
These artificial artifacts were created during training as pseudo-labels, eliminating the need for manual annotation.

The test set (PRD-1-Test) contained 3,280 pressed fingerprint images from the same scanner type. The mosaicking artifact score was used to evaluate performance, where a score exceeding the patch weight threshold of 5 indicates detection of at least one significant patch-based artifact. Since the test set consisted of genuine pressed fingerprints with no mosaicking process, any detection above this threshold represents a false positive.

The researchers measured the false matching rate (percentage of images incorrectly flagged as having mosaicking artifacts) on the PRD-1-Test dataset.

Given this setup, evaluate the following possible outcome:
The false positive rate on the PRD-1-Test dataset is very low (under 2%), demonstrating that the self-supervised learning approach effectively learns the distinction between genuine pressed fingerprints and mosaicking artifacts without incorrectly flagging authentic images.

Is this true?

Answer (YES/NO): YES